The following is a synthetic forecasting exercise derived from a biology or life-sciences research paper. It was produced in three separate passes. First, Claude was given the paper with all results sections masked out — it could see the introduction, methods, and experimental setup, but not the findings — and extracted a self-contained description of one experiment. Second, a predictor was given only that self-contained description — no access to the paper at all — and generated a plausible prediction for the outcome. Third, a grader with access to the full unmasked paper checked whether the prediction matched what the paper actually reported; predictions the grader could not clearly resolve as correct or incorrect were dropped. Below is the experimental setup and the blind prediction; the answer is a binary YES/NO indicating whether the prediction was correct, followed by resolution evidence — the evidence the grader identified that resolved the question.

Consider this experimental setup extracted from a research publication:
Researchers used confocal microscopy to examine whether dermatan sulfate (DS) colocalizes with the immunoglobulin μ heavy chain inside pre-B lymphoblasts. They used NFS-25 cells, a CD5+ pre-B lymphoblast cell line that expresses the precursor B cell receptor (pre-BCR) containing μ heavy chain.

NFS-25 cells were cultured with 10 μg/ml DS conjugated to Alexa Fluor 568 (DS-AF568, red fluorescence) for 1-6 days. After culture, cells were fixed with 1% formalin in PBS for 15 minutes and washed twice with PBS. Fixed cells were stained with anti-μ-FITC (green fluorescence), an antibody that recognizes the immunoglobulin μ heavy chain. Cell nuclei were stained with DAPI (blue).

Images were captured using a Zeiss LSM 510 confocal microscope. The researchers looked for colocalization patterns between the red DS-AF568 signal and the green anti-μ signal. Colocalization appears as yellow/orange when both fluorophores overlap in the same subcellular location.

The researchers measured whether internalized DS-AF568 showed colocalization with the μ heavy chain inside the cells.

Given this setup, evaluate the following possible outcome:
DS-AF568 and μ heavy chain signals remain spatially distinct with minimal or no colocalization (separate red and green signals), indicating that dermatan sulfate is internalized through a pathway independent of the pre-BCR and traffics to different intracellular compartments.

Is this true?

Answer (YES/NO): NO